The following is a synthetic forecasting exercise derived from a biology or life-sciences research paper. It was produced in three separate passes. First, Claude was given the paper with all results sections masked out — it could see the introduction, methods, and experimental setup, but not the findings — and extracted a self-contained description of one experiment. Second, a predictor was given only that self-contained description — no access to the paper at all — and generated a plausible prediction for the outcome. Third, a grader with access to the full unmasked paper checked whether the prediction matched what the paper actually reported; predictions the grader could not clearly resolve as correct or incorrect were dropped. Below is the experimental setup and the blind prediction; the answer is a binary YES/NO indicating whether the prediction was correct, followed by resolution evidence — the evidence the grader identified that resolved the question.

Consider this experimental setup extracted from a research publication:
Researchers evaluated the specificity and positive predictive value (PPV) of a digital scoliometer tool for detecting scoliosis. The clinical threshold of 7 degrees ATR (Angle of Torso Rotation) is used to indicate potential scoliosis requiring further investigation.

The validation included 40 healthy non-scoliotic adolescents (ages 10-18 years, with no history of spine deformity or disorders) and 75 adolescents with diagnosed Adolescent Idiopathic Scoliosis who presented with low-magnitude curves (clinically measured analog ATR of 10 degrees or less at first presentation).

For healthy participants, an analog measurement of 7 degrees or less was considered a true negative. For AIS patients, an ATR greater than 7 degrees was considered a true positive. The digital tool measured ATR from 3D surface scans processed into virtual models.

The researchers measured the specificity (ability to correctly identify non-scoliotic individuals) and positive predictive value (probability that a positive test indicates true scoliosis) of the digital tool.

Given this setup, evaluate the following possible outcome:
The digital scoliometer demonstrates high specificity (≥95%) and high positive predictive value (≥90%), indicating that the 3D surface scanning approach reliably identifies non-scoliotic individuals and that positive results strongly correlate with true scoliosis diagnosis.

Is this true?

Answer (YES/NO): NO